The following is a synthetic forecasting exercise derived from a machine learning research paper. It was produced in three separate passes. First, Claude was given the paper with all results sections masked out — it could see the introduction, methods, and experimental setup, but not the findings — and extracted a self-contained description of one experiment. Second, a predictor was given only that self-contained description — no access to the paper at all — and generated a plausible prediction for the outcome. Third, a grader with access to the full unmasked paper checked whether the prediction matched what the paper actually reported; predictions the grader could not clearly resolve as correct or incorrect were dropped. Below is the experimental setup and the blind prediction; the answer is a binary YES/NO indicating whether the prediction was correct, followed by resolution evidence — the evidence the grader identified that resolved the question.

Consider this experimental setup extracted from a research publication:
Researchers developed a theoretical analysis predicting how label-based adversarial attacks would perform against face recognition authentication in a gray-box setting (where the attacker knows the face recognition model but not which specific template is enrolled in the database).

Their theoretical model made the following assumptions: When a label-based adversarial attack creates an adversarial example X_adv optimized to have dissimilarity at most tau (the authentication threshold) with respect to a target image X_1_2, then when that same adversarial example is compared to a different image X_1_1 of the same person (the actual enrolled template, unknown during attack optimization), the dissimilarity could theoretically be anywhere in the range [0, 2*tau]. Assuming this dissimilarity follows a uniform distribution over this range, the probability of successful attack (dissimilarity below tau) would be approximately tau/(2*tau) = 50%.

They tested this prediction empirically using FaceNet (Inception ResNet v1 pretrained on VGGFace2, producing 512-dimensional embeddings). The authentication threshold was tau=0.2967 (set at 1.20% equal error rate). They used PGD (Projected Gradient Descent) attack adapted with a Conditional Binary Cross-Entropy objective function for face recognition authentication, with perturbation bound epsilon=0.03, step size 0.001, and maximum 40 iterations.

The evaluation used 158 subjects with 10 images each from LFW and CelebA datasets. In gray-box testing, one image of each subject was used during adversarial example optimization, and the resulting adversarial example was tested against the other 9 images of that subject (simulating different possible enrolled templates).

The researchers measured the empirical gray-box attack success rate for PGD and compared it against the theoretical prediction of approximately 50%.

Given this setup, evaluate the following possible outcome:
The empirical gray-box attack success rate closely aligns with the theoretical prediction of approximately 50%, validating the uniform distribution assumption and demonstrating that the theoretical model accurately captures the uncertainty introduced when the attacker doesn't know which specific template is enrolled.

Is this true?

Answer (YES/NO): NO